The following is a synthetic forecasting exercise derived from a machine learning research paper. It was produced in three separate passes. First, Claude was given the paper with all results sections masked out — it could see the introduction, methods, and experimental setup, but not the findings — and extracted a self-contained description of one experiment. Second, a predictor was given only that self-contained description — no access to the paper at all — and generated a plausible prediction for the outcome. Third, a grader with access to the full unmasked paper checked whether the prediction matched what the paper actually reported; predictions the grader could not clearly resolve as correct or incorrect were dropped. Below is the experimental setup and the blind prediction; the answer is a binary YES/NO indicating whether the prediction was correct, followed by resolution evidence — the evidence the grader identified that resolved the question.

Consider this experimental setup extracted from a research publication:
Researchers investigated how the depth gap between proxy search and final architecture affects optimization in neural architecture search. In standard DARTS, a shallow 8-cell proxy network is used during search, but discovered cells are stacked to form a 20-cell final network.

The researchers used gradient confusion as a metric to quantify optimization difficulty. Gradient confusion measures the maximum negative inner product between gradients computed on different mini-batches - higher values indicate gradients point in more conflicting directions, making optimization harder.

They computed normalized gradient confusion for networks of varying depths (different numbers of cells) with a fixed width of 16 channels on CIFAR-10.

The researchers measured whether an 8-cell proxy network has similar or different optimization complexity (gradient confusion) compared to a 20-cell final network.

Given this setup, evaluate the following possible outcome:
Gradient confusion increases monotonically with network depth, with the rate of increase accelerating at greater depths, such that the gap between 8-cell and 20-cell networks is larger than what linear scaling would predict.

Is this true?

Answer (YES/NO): NO